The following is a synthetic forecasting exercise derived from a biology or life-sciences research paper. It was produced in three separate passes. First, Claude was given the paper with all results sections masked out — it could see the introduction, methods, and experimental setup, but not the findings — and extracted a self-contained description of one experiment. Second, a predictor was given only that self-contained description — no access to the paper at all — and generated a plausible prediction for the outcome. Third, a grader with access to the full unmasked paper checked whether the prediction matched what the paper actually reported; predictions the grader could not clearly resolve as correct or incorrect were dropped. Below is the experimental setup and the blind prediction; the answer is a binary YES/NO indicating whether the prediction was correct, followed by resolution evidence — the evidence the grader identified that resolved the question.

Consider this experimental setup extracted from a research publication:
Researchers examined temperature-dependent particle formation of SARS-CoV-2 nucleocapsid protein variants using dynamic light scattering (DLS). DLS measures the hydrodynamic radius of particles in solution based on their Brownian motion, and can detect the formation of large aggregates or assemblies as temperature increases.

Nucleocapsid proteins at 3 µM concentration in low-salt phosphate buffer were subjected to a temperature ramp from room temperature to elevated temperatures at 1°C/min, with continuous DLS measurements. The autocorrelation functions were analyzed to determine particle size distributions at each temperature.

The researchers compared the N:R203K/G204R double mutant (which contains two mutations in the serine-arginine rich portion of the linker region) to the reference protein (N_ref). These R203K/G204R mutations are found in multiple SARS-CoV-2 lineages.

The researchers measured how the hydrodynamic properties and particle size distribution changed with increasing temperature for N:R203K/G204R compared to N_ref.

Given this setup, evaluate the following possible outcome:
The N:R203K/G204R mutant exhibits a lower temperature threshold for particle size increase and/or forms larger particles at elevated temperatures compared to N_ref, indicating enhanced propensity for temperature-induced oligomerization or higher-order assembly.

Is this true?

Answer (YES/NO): NO